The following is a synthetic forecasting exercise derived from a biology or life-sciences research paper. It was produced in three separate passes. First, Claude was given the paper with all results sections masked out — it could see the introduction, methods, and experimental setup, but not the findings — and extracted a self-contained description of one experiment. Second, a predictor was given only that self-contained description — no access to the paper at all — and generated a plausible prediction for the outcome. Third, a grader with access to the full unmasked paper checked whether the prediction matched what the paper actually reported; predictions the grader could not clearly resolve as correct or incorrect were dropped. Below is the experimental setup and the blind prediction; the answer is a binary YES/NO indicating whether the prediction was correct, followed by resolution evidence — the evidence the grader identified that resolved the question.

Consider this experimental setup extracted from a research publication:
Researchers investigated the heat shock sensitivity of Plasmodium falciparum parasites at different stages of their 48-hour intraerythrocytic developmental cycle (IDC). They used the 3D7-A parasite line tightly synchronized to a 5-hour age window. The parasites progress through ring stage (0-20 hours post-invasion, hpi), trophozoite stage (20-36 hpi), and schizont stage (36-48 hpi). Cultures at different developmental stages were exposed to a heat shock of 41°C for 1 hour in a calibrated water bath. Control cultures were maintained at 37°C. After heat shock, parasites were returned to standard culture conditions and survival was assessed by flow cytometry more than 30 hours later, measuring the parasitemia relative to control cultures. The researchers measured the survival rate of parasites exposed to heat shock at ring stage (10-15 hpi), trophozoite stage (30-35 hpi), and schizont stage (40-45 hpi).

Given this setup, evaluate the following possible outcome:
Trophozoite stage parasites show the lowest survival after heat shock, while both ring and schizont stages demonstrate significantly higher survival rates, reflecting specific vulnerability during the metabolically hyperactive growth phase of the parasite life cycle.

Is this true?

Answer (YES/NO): NO